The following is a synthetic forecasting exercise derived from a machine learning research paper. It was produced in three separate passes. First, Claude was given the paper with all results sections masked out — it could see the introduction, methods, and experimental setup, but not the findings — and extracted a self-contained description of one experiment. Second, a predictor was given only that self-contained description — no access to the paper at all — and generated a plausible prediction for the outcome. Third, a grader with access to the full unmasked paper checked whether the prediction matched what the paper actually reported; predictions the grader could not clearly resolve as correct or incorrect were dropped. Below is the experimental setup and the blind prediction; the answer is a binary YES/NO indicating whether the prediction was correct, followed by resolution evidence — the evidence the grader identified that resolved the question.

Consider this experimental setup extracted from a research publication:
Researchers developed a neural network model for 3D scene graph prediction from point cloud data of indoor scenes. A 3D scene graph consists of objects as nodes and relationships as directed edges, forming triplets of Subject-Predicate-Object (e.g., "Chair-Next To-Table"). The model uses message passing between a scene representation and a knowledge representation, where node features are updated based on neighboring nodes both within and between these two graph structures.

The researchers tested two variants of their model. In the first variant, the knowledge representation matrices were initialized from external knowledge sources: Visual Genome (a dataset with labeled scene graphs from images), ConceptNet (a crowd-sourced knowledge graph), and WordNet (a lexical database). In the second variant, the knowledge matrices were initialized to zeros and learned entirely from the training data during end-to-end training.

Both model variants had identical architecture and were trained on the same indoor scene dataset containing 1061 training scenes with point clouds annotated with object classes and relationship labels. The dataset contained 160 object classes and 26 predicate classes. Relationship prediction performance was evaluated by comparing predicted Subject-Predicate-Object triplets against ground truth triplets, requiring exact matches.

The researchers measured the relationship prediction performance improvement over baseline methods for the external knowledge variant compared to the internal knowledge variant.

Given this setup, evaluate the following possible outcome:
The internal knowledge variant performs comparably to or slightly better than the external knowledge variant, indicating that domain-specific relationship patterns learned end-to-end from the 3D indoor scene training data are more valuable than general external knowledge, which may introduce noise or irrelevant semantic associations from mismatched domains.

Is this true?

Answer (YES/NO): NO